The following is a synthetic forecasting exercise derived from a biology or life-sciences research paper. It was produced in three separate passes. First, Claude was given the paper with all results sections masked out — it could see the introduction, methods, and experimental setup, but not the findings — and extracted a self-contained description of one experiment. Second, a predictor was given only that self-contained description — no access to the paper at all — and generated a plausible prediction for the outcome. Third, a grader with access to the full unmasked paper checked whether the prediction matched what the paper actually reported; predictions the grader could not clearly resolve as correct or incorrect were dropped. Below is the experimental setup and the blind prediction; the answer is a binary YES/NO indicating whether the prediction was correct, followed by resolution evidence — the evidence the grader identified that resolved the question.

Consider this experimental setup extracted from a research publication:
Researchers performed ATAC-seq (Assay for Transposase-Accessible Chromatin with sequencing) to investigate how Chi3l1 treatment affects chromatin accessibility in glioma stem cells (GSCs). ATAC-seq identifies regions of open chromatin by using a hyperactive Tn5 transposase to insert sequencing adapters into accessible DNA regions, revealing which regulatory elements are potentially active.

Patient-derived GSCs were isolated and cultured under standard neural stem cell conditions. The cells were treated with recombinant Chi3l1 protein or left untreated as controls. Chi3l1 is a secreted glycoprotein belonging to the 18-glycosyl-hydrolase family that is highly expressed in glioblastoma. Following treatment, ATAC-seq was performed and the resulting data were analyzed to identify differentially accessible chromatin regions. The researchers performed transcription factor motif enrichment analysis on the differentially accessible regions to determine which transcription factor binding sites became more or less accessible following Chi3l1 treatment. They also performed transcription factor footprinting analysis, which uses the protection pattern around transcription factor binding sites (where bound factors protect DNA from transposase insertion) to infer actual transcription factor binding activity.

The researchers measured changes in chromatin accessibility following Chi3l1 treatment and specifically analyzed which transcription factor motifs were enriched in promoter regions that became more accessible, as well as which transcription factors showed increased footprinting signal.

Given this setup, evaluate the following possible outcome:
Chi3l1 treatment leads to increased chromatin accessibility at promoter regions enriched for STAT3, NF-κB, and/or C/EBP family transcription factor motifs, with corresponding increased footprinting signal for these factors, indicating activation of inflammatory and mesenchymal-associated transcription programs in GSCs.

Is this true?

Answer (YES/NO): NO